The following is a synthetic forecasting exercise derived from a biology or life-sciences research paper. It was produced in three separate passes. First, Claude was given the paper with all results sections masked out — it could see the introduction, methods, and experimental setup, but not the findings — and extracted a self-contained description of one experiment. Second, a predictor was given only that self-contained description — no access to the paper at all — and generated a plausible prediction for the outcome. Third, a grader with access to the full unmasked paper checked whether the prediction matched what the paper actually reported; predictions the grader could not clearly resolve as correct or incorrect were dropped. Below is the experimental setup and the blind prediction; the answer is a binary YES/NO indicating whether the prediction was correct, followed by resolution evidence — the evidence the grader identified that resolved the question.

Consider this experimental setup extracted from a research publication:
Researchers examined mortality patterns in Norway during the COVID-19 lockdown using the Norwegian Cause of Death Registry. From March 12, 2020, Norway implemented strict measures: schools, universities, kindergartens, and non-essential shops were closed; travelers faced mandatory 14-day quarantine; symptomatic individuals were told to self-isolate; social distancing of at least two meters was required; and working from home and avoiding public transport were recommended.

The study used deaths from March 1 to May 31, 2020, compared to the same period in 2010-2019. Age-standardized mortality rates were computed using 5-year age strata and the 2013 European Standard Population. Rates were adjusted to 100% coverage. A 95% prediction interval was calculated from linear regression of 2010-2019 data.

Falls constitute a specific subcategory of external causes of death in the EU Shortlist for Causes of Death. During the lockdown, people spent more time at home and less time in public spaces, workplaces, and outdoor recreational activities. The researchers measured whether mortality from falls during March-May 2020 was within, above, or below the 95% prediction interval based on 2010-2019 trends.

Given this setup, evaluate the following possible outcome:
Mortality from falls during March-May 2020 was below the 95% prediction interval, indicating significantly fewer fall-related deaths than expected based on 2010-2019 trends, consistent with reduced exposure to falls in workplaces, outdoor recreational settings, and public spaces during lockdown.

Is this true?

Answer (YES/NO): NO